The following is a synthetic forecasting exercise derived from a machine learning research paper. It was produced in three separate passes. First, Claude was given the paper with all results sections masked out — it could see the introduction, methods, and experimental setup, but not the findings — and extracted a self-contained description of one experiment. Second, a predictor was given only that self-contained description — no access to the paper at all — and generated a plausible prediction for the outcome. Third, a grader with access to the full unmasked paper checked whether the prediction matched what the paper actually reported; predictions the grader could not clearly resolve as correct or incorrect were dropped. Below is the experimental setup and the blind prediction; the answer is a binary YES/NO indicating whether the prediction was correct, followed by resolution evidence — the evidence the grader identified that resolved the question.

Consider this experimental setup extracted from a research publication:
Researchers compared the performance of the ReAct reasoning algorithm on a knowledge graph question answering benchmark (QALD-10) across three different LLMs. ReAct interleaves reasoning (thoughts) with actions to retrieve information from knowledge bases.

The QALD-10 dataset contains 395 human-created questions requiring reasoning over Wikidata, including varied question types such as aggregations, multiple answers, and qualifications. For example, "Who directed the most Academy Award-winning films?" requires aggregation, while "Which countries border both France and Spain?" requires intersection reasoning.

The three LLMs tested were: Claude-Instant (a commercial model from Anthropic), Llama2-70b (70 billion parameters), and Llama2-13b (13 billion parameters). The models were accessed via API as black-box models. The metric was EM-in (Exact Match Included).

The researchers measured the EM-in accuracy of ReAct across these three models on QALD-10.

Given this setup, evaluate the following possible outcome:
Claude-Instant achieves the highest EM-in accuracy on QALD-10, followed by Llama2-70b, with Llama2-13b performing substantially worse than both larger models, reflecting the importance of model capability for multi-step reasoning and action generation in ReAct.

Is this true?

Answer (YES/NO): NO